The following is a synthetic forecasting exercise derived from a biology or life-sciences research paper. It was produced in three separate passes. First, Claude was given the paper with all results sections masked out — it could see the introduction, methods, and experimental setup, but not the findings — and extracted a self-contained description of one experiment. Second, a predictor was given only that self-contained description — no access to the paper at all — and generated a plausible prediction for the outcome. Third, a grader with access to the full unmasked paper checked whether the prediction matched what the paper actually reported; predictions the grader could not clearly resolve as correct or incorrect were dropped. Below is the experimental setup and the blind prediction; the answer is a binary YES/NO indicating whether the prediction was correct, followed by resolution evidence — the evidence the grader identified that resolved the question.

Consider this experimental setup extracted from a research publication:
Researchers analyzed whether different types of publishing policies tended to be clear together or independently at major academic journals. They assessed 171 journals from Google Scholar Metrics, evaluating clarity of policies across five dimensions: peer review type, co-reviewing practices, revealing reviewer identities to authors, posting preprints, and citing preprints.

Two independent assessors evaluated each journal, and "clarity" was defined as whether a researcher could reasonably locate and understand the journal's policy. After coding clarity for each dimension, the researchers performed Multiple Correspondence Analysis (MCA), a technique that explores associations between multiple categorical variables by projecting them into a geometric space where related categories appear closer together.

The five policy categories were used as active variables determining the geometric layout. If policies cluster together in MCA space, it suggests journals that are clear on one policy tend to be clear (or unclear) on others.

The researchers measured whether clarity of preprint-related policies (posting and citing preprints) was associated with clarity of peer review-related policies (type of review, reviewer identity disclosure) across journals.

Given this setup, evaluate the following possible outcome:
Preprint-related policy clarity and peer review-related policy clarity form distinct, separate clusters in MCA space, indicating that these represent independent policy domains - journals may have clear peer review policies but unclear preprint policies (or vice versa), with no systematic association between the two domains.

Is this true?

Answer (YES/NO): NO